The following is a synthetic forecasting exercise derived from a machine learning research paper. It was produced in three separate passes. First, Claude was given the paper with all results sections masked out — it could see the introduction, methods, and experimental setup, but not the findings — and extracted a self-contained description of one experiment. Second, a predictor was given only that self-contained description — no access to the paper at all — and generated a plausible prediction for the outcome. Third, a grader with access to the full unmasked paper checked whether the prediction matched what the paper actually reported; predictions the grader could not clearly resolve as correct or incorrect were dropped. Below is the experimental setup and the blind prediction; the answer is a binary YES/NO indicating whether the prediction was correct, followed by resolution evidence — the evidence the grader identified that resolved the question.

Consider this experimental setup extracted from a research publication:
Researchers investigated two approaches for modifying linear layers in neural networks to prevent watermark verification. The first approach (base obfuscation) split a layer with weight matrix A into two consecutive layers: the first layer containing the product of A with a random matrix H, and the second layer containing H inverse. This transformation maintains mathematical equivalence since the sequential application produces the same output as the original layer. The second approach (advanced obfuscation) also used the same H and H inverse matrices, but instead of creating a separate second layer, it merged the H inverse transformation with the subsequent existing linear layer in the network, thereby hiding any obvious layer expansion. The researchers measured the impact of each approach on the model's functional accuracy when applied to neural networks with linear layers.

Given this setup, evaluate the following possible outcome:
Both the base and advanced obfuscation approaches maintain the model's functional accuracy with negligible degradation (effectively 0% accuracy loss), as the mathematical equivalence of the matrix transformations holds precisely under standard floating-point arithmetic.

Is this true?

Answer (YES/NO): NO